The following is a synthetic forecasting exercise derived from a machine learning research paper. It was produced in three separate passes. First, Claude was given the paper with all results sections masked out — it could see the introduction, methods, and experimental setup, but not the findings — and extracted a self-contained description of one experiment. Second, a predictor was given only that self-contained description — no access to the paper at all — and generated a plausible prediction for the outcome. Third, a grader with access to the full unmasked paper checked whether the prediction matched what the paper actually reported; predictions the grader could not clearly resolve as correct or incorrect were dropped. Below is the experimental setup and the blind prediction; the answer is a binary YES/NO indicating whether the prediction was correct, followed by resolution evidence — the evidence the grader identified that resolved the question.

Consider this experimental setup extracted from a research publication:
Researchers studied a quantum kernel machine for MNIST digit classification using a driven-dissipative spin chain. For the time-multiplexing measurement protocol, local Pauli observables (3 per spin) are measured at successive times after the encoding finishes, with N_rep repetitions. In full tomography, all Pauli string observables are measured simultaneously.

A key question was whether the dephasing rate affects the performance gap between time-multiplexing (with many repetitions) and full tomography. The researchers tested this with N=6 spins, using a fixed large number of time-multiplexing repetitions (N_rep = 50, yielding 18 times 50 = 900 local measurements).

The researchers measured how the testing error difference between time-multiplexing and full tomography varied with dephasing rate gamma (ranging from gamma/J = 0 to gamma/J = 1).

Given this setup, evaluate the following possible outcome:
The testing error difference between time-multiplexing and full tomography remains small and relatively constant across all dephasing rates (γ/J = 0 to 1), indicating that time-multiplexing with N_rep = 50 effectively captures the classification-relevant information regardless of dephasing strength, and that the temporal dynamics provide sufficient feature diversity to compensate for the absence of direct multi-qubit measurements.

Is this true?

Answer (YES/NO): NO